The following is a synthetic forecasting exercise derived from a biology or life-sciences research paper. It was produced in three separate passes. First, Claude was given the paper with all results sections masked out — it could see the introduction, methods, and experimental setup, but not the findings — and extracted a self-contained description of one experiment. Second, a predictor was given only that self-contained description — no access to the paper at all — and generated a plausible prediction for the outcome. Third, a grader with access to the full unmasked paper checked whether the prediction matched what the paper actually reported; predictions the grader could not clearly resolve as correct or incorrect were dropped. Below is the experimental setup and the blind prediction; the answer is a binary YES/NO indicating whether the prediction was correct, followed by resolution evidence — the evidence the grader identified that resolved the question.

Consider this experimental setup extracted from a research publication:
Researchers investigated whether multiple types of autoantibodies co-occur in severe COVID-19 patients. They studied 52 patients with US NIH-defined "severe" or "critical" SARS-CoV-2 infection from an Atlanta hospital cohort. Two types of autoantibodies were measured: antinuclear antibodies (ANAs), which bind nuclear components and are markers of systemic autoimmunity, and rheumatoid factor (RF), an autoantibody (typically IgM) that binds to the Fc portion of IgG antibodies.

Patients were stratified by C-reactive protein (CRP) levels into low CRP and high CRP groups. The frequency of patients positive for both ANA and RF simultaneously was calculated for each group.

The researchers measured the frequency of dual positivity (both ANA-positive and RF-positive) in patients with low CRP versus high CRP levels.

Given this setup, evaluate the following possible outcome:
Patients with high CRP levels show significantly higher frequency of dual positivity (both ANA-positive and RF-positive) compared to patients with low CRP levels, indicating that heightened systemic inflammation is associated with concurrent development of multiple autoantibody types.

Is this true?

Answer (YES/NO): YES